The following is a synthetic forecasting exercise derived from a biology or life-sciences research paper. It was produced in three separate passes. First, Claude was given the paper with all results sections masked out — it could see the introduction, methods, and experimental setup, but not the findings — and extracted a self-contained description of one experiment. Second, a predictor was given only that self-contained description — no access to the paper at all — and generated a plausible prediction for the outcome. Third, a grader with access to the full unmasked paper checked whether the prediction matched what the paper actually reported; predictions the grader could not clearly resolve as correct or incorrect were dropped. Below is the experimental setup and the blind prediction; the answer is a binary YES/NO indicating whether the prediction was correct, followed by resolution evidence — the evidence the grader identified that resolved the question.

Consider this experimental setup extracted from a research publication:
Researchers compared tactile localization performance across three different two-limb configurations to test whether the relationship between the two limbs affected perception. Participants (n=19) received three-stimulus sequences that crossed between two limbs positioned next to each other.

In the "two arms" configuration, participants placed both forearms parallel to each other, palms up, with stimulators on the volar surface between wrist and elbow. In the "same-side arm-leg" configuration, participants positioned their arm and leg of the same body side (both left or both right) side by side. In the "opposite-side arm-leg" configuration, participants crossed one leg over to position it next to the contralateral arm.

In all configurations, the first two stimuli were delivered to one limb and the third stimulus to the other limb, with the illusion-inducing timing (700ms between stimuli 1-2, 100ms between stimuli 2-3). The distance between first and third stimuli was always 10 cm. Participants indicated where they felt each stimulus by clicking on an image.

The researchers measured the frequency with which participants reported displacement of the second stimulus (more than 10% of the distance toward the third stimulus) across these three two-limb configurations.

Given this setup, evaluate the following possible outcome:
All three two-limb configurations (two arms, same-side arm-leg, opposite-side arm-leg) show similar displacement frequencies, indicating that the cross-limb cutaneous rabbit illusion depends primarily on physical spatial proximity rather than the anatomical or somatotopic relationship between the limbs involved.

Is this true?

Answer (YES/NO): YES